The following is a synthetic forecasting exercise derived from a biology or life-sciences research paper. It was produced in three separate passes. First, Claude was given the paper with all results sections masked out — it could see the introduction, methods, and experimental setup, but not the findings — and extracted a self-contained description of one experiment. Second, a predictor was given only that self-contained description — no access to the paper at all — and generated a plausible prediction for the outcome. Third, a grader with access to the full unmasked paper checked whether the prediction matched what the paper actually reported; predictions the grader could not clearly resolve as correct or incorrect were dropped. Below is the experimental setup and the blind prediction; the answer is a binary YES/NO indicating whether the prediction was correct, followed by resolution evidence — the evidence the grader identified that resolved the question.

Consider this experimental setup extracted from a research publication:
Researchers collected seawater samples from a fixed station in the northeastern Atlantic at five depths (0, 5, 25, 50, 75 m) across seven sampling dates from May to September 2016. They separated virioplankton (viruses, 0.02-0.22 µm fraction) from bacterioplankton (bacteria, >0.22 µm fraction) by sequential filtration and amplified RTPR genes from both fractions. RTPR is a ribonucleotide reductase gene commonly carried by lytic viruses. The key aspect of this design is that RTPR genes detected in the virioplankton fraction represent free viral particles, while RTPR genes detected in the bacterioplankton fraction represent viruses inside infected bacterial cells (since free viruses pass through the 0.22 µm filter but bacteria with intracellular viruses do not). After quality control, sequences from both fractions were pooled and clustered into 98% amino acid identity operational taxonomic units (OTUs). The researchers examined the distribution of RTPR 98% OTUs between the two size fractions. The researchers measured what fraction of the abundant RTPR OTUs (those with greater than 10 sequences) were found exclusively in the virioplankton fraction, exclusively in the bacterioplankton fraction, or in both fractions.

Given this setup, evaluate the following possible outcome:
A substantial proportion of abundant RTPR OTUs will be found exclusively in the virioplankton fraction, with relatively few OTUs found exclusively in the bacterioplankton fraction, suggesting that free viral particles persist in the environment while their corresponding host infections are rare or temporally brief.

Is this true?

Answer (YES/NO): NO